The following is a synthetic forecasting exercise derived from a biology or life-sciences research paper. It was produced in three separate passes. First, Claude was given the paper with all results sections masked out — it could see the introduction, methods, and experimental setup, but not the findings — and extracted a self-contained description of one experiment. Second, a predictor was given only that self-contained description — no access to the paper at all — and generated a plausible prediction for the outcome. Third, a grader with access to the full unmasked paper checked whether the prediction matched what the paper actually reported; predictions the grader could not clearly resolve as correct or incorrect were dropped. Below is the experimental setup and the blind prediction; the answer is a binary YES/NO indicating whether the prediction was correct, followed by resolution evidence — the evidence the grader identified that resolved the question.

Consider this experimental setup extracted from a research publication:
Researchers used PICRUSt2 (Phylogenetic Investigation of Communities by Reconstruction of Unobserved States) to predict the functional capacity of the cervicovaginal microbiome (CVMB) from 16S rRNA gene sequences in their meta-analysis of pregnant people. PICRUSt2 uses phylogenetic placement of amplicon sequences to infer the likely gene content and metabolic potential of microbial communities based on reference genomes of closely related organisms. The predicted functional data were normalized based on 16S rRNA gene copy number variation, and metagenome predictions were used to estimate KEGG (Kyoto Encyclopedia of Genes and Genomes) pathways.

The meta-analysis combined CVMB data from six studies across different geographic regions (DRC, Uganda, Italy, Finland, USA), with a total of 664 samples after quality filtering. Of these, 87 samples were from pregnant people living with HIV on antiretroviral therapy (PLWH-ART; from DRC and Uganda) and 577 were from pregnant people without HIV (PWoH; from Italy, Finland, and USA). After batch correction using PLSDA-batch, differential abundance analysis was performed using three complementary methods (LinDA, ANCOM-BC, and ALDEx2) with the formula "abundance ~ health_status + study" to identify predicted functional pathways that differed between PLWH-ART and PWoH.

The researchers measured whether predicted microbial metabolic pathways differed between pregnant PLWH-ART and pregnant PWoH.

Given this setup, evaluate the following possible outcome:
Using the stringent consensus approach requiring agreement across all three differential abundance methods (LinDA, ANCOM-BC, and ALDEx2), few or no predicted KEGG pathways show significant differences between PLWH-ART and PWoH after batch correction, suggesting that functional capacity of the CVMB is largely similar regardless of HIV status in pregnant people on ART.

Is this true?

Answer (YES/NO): NO